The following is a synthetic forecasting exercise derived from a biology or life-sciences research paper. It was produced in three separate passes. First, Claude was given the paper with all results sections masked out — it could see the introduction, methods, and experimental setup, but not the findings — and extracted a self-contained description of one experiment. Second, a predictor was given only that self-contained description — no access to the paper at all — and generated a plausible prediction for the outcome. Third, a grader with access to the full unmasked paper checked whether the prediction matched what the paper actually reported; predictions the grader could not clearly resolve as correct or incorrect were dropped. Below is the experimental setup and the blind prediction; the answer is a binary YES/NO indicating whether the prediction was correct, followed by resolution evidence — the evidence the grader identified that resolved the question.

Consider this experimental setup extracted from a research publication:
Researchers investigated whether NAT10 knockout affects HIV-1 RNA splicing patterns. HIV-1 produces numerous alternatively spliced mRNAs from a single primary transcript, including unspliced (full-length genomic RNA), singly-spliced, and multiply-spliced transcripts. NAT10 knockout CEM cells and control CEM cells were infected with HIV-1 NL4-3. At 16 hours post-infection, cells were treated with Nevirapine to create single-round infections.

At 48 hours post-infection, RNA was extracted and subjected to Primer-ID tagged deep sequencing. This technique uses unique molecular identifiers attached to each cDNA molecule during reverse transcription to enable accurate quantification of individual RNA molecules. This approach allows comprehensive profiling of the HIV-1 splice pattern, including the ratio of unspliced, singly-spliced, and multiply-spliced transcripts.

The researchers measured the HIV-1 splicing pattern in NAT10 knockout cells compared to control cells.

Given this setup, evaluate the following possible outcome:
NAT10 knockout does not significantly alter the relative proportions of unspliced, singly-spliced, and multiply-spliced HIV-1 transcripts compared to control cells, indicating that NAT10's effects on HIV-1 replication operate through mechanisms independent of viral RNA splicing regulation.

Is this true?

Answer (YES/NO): YES